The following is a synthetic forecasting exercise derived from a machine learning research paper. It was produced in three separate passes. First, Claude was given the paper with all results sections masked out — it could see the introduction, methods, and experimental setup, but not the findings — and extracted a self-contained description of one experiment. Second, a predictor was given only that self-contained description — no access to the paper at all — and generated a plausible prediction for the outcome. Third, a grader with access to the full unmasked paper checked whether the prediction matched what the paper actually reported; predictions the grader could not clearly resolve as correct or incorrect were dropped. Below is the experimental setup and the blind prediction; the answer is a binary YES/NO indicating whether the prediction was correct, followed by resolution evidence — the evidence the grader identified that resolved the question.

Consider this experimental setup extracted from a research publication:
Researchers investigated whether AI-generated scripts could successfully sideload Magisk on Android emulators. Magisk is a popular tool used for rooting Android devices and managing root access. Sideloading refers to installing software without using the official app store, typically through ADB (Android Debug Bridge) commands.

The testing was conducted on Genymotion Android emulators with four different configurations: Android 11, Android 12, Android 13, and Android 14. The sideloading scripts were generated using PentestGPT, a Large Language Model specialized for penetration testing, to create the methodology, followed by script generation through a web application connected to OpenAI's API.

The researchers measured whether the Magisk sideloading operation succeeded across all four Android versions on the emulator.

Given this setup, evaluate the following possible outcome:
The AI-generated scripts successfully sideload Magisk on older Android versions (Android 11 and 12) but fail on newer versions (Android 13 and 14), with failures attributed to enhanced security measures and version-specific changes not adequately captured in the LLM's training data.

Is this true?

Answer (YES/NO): NO